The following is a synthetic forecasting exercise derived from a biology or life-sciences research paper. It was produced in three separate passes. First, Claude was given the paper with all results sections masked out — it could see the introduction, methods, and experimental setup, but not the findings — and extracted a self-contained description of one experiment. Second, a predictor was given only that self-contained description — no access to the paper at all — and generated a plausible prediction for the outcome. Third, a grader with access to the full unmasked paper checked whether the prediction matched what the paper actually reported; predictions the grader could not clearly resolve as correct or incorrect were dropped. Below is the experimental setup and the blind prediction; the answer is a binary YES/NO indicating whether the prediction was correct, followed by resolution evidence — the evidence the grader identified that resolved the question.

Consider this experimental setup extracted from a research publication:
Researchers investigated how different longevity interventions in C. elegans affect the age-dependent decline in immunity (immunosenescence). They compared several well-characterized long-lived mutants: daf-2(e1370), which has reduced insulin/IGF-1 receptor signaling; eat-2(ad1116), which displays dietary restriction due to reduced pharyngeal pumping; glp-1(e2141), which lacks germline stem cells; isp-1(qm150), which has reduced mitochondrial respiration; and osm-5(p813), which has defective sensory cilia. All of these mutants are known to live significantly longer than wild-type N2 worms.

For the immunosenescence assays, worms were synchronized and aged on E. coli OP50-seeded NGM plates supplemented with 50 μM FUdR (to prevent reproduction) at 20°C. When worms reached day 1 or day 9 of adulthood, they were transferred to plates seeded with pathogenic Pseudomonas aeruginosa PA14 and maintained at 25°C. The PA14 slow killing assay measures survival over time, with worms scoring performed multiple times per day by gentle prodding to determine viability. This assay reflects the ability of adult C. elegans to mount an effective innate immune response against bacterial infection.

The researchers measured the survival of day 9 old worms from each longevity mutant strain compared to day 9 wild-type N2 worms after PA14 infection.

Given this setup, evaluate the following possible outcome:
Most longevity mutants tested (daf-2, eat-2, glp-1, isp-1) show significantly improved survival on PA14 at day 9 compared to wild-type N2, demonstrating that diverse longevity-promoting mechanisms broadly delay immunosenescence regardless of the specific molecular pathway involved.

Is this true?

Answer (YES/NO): NO